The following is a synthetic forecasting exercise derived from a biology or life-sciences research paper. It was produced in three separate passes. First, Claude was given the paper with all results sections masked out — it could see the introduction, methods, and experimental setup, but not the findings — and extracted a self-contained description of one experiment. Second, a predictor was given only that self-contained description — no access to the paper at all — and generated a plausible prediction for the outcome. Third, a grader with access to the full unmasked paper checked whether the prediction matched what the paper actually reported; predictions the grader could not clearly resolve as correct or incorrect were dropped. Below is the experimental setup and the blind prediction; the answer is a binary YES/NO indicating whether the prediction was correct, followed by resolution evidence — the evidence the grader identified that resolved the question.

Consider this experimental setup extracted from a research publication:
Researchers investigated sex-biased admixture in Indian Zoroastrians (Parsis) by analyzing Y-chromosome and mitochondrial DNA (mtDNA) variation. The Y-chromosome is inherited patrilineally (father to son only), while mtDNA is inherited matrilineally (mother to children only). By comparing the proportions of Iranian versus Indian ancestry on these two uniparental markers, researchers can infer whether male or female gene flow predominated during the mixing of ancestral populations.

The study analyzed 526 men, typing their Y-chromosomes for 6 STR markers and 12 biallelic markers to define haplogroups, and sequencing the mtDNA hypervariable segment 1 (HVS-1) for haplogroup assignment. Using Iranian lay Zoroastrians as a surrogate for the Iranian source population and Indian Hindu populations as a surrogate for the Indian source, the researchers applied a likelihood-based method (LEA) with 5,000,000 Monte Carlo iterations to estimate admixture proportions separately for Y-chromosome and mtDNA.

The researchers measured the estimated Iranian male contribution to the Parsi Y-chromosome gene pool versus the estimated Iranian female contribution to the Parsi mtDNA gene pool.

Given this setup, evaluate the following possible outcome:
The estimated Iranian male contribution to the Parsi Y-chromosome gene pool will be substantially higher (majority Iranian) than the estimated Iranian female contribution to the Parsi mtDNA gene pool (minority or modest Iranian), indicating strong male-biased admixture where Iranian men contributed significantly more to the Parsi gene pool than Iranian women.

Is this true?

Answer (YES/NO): YES